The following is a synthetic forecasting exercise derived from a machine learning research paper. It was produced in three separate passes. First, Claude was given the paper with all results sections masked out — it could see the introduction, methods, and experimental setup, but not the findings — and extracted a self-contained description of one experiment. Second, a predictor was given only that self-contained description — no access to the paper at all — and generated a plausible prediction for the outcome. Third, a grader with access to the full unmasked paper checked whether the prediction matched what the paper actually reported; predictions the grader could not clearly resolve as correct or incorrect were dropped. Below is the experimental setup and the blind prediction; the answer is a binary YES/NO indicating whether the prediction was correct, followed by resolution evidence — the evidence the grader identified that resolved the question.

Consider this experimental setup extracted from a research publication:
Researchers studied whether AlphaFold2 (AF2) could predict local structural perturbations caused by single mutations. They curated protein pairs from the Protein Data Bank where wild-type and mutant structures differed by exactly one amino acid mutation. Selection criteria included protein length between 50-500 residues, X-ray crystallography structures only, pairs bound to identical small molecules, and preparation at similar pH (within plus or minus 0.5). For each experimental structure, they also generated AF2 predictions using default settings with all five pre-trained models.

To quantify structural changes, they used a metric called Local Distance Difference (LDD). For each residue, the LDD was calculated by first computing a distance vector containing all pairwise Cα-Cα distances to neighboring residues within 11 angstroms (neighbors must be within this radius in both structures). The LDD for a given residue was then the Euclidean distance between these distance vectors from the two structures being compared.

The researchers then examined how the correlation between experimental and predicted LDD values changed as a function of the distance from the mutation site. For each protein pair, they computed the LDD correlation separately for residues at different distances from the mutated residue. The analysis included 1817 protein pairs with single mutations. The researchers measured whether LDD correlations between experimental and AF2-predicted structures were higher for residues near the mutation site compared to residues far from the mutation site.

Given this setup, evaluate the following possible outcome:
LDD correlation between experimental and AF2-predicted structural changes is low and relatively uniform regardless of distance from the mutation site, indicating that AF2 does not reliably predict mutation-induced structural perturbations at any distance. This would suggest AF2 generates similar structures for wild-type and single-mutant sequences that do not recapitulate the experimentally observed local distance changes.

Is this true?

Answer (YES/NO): NO